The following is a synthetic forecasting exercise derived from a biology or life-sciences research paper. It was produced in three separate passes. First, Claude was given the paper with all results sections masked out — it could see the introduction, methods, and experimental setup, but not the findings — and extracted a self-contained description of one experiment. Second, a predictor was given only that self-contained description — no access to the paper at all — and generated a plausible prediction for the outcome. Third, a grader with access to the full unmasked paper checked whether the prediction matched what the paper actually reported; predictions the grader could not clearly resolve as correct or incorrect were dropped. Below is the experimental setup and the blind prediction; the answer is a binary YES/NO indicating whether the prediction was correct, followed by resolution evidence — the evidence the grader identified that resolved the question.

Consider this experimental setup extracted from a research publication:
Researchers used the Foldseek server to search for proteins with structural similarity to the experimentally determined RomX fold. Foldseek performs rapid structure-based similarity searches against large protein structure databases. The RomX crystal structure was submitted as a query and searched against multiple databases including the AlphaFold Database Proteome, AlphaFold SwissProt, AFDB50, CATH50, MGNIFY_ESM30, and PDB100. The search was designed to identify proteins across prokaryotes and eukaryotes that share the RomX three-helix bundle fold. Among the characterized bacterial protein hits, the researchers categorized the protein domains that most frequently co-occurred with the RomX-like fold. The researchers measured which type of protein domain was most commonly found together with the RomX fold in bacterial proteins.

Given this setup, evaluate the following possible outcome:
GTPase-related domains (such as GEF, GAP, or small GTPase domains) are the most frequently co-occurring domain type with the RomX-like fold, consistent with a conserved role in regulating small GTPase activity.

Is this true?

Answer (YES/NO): NO